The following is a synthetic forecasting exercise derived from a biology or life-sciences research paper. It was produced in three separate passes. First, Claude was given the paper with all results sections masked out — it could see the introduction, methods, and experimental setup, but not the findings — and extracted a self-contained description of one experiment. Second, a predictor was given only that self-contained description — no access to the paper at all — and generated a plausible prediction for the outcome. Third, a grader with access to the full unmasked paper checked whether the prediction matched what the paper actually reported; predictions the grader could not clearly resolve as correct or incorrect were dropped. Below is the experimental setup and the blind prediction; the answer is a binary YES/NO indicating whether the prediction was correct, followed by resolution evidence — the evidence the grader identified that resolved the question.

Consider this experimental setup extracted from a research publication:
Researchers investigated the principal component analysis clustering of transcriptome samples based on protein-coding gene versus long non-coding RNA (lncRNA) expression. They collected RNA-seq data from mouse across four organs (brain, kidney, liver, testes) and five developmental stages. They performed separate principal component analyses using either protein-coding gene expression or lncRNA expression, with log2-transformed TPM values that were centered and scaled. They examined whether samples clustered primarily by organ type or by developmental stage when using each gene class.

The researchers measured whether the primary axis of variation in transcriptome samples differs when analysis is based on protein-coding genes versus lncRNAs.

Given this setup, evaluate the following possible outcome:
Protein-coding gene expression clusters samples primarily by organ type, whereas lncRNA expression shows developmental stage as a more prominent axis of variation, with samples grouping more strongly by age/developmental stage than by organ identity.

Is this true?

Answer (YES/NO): NO